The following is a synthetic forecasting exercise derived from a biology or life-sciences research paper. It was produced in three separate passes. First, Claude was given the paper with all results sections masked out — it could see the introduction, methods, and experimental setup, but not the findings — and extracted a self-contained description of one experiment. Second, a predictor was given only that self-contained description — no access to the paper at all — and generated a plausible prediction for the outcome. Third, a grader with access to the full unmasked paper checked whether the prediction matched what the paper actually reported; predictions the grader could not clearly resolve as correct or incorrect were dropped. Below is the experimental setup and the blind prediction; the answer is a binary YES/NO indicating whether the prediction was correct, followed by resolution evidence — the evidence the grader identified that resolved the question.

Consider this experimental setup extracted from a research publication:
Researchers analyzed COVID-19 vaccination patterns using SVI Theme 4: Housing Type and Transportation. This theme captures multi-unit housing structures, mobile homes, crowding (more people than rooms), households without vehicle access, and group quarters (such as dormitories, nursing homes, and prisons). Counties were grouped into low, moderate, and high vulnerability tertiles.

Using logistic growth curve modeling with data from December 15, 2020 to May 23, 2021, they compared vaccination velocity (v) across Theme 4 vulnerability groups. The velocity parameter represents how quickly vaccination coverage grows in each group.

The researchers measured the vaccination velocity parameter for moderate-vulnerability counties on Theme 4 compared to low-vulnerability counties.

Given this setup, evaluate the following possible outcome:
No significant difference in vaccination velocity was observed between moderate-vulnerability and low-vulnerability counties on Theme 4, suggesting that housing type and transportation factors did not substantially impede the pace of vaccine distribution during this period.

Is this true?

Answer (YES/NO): NO